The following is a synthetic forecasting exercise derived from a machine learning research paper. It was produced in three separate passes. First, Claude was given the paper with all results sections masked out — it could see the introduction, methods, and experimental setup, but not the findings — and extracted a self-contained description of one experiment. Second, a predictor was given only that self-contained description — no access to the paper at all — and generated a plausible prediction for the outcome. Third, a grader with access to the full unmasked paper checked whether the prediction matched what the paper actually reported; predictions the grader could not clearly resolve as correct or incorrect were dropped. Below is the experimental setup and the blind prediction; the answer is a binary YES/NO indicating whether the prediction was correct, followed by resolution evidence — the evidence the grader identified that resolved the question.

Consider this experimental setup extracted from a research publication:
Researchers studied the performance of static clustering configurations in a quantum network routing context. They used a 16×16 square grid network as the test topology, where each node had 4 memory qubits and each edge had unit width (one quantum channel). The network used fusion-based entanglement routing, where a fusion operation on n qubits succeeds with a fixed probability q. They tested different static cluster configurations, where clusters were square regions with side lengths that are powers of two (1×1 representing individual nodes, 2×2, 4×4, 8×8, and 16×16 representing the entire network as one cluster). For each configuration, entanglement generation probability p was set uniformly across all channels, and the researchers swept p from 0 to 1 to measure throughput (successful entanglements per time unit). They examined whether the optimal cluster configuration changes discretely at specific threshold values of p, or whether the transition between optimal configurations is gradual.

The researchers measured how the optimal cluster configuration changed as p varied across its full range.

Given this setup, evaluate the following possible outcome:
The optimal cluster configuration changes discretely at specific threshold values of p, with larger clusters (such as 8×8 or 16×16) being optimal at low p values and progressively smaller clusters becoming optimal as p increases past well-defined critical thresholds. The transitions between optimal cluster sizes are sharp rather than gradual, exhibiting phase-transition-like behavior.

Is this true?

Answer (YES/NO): YES